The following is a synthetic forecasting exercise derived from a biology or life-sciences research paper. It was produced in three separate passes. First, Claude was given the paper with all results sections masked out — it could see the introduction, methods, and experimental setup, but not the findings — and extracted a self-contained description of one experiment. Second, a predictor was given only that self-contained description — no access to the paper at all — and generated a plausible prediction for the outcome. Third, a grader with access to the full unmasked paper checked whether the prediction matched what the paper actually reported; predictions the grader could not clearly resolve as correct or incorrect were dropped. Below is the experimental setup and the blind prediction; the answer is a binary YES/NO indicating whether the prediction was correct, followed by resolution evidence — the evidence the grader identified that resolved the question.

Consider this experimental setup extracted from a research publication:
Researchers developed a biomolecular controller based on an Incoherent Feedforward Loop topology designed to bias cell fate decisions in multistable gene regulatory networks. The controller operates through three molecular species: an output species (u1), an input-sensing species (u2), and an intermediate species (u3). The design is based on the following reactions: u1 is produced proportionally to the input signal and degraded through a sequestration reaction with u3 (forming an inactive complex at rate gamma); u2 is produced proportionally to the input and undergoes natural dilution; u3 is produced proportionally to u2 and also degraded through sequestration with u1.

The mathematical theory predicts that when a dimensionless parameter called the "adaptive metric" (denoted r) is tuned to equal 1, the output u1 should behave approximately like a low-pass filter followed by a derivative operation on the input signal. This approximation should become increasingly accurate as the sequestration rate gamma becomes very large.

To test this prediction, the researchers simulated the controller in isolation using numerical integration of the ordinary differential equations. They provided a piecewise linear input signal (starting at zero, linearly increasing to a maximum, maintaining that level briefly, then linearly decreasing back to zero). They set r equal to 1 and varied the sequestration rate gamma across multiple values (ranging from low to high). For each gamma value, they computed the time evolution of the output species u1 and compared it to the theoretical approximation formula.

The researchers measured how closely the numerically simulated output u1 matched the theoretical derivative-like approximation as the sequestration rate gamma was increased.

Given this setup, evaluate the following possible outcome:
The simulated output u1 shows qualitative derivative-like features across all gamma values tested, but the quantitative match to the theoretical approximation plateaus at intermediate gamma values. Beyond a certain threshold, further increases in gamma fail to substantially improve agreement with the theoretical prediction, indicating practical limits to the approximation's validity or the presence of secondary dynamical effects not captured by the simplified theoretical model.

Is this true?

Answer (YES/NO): NO